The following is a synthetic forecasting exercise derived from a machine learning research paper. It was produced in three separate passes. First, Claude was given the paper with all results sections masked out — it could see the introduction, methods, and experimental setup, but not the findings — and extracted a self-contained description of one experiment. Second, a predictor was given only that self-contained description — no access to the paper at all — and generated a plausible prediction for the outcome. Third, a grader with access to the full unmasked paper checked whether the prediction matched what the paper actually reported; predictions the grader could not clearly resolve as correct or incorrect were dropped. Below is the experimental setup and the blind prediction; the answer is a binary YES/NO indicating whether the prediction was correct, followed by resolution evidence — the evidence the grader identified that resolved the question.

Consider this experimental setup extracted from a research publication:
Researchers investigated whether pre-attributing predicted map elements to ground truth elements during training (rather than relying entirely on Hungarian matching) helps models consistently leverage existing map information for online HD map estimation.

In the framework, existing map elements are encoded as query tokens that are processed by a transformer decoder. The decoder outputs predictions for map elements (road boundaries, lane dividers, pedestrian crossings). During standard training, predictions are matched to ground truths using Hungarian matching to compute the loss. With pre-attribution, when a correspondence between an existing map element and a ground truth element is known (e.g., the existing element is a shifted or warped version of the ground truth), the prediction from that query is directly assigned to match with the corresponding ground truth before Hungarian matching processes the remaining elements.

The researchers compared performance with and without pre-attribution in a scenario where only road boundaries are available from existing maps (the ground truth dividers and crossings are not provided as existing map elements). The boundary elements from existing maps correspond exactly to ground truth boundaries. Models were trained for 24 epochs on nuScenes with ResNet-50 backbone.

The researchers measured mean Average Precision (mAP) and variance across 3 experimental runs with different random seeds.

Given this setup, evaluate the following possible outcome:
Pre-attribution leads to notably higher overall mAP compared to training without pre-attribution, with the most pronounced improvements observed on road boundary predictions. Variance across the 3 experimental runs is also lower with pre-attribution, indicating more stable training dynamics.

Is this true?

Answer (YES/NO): YES